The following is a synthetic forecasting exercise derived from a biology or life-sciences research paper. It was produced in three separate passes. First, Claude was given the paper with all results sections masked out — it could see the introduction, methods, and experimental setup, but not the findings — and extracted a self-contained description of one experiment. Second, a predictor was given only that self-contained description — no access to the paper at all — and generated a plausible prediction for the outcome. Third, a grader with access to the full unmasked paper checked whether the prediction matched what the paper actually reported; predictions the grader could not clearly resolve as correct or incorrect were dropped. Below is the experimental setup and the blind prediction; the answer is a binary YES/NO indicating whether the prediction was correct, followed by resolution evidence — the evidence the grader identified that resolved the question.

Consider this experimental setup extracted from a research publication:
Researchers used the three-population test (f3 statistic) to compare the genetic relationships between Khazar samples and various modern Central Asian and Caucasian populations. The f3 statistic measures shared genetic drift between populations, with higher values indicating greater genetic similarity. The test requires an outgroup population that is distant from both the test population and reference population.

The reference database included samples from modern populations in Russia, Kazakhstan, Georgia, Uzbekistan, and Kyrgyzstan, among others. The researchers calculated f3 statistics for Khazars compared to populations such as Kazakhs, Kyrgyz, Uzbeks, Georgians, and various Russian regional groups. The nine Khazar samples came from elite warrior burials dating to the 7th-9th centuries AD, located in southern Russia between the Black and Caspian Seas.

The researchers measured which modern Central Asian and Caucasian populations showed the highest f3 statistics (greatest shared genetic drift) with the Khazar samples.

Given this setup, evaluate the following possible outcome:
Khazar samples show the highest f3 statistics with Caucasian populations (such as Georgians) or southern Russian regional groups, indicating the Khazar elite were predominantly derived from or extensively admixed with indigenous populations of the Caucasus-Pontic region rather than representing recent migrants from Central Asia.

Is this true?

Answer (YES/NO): NO